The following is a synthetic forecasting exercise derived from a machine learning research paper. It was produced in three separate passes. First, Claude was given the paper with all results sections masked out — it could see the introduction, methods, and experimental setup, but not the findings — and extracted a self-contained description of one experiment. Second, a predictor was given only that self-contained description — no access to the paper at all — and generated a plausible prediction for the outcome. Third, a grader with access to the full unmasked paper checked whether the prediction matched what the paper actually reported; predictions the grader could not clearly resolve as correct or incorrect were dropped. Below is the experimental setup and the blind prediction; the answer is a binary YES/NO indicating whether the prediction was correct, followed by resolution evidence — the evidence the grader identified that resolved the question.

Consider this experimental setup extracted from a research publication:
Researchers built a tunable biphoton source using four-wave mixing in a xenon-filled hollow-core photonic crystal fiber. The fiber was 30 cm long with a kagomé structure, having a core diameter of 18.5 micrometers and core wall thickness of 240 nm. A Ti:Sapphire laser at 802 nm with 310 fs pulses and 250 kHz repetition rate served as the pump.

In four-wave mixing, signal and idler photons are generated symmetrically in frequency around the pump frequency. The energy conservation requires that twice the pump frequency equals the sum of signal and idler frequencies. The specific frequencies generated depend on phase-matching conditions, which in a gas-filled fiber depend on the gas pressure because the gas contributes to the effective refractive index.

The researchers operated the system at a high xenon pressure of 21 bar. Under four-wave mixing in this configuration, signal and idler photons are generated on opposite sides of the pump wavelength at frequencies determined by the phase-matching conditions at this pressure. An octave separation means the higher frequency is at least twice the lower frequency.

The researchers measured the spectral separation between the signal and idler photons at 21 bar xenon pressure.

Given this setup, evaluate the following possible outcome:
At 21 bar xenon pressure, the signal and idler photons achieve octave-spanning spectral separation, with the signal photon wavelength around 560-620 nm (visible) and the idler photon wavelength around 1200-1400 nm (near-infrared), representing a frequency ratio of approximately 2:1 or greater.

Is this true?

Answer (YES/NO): YES